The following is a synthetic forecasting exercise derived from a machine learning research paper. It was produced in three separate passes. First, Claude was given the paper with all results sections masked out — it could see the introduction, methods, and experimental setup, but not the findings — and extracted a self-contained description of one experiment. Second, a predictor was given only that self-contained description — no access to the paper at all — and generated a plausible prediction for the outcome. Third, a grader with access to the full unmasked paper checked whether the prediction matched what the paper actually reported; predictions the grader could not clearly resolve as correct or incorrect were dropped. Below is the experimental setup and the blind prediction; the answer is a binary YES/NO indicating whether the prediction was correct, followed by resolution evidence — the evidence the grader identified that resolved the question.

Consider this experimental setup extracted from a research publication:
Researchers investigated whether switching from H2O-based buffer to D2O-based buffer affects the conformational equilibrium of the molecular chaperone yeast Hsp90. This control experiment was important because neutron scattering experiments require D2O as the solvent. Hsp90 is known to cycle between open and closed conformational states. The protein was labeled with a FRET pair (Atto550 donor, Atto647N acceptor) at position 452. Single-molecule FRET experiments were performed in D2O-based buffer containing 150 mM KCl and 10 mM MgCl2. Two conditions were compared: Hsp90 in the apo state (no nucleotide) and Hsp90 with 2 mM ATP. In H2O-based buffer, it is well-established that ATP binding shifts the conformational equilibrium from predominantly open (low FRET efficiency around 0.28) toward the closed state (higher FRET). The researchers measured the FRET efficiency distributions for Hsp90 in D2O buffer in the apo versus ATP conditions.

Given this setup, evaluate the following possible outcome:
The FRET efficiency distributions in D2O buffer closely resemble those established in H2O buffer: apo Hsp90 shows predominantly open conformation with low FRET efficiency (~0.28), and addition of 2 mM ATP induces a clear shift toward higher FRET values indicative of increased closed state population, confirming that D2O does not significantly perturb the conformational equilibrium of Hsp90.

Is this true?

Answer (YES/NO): YES